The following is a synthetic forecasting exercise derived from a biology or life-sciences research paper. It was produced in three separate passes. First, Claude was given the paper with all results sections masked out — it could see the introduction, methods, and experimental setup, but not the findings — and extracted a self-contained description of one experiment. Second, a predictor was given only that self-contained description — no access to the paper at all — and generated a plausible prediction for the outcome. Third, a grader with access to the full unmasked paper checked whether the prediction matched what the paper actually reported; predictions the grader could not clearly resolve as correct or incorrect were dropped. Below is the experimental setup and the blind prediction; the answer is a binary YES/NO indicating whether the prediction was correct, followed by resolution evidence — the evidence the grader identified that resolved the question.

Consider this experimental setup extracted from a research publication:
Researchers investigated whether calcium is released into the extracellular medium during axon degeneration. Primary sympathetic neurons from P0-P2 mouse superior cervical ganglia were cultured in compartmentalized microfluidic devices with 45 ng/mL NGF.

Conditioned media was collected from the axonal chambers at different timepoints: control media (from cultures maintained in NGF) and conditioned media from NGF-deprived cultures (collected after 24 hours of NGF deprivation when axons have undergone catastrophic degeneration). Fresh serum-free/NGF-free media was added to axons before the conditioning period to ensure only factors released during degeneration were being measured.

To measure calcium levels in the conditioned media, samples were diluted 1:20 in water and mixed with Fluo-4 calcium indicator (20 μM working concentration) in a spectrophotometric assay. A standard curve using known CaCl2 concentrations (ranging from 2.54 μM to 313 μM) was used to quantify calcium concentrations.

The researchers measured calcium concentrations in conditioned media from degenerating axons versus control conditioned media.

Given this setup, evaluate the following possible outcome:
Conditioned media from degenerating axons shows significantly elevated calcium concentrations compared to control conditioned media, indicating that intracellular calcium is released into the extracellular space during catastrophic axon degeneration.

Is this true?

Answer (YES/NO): YES